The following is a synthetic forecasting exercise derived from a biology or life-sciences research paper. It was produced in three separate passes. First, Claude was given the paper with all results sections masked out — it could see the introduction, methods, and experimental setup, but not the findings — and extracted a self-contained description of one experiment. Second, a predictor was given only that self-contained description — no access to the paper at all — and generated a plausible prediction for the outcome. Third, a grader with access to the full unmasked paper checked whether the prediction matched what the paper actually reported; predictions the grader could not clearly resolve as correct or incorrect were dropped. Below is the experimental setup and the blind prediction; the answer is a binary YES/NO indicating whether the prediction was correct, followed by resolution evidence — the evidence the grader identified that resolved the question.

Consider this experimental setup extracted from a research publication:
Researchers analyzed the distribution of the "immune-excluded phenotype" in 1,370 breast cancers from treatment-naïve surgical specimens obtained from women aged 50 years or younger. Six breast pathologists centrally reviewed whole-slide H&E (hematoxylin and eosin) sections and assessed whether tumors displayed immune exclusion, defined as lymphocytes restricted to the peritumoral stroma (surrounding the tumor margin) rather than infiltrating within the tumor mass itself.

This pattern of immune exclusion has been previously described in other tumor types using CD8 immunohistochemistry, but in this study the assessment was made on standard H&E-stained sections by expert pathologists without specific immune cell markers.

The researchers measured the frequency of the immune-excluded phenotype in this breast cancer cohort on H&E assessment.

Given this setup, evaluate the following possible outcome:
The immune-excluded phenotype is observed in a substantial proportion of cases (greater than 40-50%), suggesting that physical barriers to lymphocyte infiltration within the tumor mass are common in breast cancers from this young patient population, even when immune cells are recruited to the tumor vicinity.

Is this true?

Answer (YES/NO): NO